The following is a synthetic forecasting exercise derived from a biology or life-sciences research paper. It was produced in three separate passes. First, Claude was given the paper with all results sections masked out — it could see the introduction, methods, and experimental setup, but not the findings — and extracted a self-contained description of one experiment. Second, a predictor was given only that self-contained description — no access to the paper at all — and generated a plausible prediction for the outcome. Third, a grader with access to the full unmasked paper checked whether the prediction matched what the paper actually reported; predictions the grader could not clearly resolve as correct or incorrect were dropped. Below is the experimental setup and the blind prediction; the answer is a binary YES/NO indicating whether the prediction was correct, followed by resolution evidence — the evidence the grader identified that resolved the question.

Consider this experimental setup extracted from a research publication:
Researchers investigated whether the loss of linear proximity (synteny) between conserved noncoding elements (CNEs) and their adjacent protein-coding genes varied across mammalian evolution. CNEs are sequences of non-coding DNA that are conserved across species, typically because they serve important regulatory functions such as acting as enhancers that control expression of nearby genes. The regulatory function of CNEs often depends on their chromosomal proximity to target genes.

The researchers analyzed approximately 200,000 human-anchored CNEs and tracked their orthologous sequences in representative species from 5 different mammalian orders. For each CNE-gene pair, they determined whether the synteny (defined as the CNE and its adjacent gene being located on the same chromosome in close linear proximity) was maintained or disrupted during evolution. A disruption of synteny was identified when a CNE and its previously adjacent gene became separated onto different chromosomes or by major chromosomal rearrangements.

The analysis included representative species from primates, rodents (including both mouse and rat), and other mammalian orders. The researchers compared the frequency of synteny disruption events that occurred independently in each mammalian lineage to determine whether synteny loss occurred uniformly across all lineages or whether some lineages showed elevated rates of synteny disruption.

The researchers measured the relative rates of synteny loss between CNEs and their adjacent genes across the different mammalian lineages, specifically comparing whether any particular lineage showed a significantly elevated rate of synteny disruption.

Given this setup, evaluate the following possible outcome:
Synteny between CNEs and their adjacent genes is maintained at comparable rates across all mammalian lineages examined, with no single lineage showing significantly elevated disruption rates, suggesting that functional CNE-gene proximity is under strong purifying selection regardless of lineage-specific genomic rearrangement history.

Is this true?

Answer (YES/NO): NO